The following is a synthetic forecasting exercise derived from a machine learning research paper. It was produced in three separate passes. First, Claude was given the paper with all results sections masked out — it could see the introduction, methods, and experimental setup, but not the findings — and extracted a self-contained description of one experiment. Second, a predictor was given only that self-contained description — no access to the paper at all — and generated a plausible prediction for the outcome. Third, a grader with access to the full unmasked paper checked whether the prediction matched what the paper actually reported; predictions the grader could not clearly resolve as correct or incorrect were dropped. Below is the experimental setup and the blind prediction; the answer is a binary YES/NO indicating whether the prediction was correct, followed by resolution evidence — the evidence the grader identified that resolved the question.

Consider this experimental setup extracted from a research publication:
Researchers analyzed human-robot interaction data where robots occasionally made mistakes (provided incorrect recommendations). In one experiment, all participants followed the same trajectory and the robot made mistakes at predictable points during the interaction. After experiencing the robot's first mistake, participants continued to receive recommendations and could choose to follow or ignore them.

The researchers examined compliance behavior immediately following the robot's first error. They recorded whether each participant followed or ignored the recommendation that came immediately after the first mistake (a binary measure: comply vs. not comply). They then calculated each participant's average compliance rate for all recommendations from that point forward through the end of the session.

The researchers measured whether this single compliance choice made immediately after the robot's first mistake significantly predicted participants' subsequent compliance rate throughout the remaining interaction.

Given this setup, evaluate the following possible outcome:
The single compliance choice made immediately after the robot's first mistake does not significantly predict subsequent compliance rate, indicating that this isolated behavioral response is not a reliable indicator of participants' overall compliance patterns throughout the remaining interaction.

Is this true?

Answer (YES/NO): NO